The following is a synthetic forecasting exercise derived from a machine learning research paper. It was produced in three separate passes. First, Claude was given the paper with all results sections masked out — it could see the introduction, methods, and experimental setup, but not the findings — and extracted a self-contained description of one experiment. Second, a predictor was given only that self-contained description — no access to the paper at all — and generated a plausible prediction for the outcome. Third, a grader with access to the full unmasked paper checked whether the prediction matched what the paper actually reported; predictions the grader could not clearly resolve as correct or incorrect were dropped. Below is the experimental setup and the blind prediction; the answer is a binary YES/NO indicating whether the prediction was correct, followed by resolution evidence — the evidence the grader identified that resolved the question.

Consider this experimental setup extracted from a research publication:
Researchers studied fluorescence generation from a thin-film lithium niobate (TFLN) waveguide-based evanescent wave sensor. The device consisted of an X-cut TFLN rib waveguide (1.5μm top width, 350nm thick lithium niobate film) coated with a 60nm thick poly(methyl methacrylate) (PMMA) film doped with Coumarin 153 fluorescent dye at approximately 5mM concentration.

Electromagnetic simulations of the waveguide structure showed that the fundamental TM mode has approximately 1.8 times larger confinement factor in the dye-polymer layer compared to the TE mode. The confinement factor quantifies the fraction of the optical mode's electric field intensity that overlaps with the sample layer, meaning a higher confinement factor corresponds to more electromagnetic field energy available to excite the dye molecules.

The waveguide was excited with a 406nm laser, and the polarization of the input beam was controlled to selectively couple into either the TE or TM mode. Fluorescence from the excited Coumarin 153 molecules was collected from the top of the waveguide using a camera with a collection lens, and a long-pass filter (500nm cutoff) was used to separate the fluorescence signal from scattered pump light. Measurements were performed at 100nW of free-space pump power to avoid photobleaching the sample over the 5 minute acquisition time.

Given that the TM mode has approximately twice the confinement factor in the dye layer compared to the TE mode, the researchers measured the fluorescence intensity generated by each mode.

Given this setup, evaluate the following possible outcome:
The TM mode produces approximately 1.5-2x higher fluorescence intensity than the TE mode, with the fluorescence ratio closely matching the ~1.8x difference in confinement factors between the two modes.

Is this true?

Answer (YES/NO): NO